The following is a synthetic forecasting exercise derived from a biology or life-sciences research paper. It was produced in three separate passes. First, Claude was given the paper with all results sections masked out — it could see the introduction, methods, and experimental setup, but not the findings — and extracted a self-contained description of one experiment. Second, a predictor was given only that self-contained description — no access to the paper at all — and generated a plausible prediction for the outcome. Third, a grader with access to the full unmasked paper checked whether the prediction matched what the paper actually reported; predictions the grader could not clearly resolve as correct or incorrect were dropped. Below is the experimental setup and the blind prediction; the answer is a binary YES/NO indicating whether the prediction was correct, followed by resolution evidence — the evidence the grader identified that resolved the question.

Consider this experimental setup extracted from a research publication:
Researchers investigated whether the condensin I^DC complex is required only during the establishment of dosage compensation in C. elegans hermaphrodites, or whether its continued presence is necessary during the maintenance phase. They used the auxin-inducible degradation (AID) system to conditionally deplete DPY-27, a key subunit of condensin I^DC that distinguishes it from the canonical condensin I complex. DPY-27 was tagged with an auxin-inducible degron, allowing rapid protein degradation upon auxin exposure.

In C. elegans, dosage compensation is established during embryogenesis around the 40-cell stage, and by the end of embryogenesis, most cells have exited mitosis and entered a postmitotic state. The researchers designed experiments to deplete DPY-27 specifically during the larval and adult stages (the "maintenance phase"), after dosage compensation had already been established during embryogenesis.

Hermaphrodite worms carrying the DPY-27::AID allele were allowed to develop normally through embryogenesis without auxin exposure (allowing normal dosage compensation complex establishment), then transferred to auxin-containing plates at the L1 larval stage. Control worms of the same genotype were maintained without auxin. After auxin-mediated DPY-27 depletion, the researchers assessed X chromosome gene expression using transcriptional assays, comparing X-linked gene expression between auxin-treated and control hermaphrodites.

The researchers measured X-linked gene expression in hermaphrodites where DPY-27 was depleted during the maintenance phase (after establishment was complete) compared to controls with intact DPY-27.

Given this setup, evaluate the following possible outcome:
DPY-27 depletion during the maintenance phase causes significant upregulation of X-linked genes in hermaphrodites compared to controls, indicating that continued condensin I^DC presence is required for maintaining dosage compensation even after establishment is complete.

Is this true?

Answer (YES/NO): YES